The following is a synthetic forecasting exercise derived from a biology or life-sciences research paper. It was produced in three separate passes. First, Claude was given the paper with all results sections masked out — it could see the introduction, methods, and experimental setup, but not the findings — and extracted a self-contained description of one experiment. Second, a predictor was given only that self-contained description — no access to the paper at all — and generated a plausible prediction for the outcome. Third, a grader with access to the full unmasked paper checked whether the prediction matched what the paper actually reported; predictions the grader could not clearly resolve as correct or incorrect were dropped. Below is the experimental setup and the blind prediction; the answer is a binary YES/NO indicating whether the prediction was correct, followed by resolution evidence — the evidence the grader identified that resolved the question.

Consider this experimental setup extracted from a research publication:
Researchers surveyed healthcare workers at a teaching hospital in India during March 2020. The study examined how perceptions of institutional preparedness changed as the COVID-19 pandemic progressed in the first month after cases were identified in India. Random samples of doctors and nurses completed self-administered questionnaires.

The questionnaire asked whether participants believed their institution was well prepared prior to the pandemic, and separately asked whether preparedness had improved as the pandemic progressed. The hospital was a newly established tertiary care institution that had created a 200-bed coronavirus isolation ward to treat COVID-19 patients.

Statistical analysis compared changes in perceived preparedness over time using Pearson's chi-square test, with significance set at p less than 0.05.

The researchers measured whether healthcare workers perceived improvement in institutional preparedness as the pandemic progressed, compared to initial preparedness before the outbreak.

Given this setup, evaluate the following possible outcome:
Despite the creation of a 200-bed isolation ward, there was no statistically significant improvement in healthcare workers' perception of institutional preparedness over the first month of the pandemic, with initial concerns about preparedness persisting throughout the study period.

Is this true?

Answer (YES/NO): NO